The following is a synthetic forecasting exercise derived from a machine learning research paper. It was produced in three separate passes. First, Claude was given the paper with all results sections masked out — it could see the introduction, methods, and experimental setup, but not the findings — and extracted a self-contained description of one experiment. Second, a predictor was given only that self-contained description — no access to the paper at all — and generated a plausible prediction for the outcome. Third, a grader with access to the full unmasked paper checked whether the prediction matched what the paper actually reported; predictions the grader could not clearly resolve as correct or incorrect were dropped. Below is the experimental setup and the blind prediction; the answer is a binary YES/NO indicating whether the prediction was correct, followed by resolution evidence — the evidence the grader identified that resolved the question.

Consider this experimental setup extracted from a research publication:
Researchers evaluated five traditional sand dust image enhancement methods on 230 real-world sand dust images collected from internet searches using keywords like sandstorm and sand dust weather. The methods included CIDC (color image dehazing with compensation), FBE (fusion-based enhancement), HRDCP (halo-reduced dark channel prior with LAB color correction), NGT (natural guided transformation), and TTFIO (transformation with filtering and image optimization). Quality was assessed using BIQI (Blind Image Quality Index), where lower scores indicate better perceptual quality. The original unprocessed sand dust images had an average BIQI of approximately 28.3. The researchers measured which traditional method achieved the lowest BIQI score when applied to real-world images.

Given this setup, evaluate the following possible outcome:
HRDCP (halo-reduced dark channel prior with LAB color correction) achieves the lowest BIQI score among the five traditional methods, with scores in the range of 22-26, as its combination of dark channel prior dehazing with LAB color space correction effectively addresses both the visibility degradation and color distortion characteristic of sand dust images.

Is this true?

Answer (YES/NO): NO